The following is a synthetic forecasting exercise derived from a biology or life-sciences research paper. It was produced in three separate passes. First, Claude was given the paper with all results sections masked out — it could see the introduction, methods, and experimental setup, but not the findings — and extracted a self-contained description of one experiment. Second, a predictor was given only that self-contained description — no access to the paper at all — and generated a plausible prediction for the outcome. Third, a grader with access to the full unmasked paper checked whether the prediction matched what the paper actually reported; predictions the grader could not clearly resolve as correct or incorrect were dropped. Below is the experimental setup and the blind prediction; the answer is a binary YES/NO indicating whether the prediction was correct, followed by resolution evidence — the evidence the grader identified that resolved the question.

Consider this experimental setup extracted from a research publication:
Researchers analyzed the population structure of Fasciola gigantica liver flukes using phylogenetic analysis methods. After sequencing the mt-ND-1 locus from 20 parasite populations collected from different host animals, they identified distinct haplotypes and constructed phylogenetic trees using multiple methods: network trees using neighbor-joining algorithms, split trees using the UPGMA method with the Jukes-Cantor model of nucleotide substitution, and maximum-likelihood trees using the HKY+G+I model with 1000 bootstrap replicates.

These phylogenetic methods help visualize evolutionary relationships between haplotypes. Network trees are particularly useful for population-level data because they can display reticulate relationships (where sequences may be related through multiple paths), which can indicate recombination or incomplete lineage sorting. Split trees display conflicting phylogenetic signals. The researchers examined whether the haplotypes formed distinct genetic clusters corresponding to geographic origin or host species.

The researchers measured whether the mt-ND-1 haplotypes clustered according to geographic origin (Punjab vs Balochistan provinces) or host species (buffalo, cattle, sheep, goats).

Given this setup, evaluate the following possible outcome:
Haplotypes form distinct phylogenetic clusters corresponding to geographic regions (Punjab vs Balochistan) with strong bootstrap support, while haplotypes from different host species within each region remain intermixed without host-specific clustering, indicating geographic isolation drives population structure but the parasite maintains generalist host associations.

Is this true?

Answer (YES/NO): NO